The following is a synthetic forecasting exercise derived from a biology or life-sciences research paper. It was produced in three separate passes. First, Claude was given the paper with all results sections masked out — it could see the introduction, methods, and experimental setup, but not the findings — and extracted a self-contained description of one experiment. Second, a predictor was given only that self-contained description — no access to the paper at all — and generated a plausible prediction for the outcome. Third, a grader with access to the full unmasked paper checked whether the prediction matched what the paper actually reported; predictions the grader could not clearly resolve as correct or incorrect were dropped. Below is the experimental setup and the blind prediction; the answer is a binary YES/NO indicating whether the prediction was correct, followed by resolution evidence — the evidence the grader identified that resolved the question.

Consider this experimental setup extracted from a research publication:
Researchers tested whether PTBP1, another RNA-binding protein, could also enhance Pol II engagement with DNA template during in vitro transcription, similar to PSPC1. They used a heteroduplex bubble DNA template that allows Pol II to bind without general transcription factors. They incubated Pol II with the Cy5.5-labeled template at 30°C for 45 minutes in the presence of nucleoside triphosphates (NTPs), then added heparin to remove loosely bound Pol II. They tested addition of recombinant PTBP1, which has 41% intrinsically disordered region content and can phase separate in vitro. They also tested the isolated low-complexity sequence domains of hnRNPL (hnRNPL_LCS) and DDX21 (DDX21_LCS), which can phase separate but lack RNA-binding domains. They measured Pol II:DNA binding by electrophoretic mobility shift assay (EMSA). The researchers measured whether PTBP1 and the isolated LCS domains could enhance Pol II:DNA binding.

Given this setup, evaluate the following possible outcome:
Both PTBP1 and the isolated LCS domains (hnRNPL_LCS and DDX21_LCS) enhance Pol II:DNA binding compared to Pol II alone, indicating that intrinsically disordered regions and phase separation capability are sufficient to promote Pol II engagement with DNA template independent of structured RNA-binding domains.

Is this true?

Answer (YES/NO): NO